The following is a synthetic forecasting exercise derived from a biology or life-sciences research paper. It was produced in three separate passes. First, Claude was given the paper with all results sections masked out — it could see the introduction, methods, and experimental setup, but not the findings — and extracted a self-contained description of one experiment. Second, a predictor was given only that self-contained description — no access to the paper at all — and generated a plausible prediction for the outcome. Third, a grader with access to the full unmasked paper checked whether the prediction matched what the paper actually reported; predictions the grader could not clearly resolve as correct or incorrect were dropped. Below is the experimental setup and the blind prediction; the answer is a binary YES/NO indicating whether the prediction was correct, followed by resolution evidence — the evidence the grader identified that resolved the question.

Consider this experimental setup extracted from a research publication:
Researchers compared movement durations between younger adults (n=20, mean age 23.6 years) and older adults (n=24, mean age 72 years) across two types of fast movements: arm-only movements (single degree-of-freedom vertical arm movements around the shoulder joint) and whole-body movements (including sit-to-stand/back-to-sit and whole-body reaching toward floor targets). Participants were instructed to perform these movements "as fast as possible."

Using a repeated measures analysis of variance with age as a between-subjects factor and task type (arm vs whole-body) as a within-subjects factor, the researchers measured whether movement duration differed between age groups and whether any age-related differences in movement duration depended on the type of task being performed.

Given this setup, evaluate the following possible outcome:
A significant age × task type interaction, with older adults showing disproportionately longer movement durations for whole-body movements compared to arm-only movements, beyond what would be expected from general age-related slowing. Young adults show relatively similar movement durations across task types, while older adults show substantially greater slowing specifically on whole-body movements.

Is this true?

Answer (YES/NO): NO